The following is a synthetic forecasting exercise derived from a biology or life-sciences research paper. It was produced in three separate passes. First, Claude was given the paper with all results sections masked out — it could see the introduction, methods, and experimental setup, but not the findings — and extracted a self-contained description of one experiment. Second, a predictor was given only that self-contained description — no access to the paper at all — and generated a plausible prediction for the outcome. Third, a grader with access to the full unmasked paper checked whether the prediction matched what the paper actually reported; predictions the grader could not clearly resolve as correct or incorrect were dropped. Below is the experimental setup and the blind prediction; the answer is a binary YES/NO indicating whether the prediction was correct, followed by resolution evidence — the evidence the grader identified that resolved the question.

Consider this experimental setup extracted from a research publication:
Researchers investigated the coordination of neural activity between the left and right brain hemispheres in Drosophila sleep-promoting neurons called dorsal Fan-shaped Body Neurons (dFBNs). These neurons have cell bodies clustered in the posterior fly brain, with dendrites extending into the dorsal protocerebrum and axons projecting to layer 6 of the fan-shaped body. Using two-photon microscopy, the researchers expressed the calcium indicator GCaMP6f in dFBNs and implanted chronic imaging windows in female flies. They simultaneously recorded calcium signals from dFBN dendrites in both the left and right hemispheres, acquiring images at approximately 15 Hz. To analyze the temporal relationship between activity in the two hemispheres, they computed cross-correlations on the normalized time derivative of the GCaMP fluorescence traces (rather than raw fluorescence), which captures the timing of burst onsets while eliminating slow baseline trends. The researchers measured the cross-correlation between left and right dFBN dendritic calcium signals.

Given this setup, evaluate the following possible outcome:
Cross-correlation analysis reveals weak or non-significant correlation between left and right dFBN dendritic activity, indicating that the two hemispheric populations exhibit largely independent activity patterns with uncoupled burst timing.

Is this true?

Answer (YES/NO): NO